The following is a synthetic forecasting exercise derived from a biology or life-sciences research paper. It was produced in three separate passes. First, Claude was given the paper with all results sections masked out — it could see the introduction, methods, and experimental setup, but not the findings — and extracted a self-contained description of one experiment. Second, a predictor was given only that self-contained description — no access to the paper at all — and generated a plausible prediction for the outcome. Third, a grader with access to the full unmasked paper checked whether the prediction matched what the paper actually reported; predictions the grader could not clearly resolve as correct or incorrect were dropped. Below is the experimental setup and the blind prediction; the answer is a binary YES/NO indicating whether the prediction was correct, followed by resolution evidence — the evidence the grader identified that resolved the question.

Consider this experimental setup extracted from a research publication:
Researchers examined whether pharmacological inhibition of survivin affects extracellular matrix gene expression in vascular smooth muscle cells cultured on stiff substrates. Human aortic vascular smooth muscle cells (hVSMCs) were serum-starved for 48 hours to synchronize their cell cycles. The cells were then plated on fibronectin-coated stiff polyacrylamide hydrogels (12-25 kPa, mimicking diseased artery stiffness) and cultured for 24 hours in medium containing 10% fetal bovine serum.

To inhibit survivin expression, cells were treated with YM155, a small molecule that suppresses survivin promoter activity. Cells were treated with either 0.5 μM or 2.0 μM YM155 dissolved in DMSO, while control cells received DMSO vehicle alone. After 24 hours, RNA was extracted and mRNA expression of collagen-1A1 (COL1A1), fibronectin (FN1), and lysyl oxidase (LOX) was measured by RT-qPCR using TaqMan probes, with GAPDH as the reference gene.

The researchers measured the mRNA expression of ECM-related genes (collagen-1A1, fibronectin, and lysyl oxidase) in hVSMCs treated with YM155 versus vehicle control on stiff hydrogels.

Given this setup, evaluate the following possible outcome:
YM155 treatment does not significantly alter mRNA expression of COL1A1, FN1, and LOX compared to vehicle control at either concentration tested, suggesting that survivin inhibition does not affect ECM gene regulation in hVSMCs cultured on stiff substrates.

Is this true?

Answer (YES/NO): NO